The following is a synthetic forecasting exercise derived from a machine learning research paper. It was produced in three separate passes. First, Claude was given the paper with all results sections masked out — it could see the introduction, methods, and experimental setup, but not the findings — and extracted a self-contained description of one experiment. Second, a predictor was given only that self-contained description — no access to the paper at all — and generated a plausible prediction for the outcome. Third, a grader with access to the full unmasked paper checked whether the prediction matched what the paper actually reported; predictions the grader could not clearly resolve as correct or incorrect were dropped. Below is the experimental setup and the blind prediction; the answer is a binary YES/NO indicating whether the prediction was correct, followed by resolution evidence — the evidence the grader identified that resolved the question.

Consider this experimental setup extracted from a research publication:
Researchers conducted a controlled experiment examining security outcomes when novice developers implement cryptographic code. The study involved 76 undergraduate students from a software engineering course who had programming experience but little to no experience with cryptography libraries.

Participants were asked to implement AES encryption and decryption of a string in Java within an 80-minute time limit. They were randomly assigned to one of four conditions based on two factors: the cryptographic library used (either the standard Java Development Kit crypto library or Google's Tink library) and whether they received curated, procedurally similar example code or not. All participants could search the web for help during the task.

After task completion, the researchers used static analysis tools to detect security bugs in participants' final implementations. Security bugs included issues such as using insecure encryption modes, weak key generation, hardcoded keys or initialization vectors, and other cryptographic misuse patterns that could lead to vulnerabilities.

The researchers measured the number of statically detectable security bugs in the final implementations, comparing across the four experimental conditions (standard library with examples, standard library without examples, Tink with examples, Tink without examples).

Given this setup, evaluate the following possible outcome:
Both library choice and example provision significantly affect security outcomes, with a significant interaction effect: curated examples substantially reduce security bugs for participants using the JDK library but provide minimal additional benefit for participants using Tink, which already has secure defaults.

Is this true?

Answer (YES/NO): NO